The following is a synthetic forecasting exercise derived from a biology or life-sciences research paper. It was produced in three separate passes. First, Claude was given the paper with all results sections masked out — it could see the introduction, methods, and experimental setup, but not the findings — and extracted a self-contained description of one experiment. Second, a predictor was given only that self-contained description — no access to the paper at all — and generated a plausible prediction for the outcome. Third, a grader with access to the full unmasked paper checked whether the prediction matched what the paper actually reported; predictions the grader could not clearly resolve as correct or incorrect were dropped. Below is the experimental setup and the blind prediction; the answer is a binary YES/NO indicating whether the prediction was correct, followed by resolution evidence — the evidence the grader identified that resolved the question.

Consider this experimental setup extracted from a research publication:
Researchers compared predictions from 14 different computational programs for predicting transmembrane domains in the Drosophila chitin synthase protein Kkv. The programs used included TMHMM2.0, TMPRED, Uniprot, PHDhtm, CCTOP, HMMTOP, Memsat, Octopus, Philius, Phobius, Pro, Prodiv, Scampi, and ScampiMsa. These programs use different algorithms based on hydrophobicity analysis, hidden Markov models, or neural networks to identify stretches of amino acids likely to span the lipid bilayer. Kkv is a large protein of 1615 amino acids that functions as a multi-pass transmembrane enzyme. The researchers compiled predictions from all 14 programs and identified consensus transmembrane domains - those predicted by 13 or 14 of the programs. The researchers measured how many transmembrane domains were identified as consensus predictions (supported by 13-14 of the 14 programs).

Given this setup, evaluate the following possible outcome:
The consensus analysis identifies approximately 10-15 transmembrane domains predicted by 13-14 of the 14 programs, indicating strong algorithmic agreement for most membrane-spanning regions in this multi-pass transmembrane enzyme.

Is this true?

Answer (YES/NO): YES